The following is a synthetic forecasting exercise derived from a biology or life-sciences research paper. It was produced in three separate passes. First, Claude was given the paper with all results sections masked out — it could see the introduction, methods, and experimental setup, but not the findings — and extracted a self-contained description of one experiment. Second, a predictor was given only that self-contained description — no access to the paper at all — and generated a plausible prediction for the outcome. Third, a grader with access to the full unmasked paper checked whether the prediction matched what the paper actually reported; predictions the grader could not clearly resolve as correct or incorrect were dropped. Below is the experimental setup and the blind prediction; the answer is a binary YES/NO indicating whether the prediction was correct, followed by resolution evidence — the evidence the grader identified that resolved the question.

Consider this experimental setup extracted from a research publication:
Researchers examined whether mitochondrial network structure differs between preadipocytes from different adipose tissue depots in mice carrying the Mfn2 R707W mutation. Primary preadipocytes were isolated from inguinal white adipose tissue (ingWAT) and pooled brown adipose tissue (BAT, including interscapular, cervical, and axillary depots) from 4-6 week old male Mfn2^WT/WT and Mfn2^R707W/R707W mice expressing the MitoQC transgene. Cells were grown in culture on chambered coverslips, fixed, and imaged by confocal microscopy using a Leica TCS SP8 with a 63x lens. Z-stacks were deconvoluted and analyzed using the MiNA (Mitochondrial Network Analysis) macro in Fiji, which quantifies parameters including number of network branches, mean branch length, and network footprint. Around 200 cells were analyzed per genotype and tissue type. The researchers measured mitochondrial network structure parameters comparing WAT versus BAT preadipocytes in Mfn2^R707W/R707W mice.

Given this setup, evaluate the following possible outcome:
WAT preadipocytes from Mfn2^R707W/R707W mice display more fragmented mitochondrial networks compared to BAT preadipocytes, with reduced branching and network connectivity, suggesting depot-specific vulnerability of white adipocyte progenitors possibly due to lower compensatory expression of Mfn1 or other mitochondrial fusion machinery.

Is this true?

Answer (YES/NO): NO